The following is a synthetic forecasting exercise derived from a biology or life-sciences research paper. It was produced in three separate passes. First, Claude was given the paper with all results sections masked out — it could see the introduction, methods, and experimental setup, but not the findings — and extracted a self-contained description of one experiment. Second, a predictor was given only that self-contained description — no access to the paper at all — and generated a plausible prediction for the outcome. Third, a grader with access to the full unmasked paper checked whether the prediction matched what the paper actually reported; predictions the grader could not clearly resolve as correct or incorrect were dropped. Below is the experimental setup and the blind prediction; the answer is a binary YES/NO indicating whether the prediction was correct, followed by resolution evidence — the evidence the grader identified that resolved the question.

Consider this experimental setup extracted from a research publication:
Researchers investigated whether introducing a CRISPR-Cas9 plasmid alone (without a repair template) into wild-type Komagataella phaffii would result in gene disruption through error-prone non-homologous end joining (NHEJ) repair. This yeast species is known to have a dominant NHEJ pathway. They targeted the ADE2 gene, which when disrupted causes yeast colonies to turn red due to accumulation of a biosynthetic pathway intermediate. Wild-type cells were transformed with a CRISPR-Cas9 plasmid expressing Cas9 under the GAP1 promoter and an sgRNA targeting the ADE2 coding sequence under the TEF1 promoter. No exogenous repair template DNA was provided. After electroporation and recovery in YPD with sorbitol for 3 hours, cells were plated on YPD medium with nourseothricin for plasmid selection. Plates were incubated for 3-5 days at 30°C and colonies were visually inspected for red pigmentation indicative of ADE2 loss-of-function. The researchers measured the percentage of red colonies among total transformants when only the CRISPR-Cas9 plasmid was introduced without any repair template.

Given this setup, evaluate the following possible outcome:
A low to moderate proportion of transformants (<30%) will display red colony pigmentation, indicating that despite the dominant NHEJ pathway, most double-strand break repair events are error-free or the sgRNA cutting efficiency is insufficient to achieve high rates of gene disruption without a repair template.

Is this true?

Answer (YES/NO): NO